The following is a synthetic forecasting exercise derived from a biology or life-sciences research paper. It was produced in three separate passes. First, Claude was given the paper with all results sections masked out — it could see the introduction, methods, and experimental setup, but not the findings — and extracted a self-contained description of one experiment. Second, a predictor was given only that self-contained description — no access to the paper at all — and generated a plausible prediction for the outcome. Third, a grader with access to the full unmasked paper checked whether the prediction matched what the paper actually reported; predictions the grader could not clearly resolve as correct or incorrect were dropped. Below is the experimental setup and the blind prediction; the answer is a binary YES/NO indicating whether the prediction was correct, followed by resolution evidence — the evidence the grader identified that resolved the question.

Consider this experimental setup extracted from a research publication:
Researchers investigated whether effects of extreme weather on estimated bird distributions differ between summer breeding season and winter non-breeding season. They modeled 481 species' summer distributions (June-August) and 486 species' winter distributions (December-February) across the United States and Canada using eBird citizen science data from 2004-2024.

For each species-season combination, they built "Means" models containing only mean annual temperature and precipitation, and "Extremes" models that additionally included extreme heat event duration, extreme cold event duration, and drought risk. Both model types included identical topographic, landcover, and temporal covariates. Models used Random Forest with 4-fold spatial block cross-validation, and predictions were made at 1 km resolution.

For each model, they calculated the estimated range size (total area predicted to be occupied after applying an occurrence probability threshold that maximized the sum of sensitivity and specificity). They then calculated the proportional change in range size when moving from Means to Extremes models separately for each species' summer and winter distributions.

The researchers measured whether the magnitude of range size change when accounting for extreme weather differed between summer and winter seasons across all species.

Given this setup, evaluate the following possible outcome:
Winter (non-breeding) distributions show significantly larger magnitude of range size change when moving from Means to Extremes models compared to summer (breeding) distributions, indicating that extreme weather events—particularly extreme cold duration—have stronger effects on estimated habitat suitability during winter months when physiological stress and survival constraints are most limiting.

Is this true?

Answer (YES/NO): YES